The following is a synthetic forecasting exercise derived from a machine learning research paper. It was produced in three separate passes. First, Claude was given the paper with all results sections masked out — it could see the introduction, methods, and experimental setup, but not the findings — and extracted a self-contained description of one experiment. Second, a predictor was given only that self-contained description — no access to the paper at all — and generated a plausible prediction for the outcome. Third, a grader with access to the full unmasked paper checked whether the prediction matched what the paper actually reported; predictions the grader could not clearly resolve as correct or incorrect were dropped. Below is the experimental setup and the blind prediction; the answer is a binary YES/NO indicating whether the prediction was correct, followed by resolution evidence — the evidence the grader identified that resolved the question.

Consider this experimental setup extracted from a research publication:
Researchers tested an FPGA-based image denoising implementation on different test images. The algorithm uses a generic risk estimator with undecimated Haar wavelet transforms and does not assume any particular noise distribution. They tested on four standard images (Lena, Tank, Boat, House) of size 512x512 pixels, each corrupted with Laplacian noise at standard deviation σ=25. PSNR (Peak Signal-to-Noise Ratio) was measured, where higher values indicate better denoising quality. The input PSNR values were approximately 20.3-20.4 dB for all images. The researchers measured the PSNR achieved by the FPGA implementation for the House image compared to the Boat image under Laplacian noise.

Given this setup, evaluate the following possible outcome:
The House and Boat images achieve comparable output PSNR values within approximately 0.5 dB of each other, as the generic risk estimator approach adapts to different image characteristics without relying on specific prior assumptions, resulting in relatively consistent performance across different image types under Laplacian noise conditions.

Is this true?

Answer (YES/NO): YES